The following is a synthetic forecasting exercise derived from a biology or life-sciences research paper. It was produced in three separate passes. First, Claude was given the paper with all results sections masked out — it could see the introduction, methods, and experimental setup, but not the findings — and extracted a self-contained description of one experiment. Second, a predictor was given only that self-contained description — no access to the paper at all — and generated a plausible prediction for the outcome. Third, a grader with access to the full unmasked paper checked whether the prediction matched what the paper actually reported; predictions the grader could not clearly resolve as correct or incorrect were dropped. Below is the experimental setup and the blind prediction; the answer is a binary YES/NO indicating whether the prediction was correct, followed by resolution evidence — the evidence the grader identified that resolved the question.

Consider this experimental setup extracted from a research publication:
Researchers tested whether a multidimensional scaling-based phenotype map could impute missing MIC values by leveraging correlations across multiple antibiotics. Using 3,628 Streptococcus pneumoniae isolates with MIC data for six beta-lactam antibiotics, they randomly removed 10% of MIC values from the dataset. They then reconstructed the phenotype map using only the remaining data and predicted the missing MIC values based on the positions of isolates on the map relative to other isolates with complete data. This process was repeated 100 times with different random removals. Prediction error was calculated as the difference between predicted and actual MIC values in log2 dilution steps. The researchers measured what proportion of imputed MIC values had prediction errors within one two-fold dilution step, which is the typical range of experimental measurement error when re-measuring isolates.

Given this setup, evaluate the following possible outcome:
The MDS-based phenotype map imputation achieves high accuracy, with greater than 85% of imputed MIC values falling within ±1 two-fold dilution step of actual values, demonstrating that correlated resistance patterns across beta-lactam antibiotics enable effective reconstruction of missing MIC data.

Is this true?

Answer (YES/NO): YES